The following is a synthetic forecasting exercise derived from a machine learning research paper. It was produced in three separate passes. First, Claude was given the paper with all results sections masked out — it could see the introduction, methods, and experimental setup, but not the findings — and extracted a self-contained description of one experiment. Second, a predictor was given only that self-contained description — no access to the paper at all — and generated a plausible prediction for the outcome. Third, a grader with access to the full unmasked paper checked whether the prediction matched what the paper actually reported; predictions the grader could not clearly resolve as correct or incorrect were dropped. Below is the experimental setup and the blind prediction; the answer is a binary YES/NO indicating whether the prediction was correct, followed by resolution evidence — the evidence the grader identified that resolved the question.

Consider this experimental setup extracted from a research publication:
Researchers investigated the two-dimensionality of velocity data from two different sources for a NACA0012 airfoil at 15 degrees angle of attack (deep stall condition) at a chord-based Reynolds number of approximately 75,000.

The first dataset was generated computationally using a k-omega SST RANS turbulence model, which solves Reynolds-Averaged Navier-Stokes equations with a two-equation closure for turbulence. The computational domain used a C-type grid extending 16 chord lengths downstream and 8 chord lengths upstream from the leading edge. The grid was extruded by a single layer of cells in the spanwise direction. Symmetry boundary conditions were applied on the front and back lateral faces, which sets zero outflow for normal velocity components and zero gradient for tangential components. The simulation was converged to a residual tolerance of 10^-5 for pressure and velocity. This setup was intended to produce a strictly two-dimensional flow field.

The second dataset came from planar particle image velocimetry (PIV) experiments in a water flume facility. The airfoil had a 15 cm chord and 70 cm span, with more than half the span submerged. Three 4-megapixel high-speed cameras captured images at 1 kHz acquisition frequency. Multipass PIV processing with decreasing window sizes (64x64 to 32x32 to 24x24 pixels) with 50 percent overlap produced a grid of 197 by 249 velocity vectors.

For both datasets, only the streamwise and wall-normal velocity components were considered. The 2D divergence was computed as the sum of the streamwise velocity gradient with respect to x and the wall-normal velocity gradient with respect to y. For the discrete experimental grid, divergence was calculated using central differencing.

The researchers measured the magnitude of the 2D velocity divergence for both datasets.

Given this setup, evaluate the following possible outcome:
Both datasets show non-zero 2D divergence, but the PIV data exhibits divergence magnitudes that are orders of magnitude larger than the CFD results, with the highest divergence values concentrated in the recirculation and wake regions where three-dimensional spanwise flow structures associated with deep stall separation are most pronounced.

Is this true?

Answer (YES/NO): NO